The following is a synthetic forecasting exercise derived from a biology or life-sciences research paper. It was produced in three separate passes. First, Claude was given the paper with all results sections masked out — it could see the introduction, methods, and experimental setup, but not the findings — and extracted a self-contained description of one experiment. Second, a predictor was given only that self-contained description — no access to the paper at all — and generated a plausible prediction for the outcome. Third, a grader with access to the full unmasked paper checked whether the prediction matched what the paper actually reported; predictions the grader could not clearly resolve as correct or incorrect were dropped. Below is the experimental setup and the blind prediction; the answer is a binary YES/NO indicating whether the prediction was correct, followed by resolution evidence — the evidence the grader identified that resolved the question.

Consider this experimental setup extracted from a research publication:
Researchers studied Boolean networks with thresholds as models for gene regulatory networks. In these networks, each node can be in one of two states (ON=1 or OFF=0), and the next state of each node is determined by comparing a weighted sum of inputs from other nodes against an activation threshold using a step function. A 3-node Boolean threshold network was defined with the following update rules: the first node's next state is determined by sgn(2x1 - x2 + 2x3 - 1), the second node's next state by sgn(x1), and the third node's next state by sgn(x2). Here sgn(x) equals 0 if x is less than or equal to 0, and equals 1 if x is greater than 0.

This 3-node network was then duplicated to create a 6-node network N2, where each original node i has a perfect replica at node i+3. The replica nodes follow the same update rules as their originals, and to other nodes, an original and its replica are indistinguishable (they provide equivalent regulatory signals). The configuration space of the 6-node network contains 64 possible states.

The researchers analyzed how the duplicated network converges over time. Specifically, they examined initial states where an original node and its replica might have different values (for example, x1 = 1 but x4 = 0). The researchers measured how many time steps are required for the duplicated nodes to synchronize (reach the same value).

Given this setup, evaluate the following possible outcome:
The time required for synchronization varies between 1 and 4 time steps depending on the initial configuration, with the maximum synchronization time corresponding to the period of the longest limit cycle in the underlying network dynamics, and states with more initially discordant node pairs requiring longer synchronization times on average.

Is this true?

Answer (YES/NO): NO